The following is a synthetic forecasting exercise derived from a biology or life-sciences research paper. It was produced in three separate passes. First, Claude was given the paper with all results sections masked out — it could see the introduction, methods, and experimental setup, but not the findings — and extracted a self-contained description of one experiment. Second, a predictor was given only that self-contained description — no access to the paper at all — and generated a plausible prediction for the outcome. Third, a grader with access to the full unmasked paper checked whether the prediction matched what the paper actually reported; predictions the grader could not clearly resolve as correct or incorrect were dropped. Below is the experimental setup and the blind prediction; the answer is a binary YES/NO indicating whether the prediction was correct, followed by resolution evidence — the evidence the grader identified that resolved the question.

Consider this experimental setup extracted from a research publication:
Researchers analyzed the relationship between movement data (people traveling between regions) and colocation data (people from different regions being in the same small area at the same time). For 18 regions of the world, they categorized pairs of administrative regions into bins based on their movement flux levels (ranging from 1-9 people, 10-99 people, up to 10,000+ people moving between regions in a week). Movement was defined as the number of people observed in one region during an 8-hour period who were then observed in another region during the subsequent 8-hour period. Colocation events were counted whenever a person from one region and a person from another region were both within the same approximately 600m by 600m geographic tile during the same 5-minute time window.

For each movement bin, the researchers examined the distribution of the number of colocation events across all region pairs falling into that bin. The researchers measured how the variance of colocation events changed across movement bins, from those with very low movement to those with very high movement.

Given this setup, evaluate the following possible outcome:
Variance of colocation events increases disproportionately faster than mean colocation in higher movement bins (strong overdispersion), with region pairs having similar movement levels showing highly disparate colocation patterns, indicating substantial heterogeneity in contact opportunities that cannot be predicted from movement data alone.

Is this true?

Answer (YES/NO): NO